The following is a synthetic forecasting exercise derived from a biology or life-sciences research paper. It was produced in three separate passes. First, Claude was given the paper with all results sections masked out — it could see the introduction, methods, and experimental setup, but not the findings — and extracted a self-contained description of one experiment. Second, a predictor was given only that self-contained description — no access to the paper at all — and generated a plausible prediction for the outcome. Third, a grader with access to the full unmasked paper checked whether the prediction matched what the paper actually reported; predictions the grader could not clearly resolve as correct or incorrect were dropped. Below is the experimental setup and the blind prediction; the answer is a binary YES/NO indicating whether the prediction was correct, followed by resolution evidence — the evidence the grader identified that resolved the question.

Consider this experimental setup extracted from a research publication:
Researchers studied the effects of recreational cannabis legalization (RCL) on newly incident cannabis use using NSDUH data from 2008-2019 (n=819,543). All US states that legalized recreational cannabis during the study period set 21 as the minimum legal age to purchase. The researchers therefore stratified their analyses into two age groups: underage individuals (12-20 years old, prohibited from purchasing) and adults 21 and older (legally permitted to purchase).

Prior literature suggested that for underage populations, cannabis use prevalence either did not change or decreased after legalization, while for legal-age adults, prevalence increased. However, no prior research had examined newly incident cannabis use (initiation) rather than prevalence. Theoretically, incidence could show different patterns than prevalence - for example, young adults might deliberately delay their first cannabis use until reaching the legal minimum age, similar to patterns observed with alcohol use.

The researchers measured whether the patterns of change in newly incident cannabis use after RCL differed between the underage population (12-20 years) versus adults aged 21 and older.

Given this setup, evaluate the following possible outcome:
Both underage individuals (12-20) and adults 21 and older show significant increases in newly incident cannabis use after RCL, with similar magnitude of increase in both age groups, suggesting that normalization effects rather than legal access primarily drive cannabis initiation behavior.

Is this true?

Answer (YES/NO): NO